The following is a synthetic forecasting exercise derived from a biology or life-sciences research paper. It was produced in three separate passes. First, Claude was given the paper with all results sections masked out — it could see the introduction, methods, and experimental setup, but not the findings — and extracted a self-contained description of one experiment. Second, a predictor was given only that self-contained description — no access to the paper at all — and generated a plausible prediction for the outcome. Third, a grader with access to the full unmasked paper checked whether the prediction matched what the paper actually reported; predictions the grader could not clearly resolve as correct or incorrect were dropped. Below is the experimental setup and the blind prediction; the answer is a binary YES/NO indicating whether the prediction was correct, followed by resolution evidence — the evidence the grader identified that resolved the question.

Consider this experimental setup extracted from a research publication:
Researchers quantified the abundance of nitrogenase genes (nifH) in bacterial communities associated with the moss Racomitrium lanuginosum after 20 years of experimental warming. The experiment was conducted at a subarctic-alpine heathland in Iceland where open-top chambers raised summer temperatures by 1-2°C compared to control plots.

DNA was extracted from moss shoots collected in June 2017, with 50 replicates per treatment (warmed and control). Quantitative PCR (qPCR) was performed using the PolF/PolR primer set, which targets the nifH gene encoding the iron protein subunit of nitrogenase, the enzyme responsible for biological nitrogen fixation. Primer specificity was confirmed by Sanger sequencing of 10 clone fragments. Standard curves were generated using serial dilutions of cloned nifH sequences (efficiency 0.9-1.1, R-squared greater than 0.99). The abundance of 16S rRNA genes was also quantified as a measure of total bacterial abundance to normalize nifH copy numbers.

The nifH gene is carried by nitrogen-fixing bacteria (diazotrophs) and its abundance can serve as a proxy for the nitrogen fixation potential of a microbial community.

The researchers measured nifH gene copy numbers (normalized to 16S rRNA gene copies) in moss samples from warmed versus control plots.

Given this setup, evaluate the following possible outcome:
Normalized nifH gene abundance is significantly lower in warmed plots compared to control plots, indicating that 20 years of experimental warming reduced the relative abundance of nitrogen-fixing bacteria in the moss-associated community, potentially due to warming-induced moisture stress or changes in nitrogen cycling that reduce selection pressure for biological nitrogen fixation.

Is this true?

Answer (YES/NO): YES